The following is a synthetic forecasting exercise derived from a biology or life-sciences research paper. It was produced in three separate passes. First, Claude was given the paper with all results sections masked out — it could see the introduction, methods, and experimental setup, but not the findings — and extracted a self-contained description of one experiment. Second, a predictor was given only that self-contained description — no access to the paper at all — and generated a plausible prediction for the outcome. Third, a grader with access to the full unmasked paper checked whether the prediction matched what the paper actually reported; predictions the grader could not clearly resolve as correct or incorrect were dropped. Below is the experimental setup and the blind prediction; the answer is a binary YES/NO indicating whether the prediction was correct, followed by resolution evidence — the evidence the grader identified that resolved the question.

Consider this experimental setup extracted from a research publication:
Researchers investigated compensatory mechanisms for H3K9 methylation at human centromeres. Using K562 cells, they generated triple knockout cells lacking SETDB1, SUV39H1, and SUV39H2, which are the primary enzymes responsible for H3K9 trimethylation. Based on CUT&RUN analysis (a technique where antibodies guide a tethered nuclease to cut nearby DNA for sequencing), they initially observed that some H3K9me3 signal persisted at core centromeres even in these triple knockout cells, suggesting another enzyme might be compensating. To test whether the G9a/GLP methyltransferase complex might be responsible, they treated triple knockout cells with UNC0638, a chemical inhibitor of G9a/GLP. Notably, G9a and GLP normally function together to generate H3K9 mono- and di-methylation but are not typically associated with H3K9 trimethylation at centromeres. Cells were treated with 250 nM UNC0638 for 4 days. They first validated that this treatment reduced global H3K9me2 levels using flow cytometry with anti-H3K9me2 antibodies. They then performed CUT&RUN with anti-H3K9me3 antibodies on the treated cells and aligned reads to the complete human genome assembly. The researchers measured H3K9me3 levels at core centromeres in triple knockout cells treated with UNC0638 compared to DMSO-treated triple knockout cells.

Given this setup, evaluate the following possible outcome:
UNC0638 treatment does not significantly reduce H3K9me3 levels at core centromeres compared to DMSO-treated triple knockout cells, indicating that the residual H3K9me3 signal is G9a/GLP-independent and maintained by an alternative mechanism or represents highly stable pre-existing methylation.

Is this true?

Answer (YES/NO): NO